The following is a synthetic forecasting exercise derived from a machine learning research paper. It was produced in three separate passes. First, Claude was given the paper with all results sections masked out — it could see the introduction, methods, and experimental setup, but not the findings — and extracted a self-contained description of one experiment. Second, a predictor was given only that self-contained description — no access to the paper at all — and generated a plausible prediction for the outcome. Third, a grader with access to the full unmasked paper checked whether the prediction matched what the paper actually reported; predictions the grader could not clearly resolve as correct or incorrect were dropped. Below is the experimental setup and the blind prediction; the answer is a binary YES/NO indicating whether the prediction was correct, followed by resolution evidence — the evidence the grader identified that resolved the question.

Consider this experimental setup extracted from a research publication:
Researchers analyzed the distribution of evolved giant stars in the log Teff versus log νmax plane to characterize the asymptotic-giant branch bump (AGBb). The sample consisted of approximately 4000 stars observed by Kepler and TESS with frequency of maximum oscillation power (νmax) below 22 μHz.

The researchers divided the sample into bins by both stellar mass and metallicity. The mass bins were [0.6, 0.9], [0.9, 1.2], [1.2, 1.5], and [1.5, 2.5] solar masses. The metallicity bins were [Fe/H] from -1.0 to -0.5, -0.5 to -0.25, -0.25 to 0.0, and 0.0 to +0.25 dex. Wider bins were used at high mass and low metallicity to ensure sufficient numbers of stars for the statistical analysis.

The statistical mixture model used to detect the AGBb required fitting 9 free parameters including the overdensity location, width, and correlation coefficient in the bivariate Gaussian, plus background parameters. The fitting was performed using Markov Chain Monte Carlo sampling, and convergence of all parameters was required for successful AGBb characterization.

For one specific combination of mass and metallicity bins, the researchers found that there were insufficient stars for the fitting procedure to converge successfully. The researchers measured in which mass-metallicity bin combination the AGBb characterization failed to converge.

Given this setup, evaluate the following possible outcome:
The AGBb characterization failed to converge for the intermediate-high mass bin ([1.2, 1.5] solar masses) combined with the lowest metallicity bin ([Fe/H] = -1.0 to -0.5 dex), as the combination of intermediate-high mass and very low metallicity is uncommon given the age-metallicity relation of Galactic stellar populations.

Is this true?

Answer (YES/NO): NO